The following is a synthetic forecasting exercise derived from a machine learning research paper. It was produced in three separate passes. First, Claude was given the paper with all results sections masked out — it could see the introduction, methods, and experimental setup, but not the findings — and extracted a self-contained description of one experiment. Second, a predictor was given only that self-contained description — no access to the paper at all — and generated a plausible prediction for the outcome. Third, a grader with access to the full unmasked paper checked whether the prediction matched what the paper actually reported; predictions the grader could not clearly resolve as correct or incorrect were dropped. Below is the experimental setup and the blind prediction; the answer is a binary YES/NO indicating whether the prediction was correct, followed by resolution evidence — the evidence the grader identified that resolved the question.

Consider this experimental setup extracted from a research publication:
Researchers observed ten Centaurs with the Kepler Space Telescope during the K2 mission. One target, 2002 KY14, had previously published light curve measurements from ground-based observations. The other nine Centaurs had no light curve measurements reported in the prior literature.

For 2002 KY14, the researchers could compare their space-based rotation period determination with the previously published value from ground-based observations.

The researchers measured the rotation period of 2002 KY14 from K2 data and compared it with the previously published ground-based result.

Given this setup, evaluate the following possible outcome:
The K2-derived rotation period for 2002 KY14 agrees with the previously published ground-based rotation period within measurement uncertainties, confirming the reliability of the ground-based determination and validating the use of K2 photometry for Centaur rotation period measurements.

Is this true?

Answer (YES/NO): NO